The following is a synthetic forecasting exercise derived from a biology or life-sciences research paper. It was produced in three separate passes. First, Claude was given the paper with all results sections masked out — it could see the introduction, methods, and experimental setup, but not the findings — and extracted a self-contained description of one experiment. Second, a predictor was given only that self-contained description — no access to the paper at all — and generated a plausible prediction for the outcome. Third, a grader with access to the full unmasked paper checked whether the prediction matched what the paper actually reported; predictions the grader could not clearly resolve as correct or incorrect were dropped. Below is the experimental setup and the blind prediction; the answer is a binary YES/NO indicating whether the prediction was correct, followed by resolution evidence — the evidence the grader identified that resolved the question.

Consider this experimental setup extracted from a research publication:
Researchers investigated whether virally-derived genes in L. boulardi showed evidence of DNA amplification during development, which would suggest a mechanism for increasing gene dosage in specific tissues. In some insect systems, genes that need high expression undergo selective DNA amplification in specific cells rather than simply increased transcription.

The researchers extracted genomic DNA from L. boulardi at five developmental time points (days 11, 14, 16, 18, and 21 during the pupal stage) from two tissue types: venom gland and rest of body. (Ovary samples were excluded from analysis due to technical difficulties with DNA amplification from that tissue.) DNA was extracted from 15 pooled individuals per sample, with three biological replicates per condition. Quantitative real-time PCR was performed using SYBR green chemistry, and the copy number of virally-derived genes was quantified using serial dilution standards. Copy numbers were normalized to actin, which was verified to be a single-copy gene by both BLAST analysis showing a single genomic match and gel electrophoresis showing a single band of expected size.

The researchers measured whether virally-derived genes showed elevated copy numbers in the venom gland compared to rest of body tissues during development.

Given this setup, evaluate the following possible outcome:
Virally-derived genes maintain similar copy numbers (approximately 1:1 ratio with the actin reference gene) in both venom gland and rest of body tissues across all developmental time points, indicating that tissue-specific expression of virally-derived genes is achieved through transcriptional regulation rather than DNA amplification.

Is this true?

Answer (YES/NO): NO